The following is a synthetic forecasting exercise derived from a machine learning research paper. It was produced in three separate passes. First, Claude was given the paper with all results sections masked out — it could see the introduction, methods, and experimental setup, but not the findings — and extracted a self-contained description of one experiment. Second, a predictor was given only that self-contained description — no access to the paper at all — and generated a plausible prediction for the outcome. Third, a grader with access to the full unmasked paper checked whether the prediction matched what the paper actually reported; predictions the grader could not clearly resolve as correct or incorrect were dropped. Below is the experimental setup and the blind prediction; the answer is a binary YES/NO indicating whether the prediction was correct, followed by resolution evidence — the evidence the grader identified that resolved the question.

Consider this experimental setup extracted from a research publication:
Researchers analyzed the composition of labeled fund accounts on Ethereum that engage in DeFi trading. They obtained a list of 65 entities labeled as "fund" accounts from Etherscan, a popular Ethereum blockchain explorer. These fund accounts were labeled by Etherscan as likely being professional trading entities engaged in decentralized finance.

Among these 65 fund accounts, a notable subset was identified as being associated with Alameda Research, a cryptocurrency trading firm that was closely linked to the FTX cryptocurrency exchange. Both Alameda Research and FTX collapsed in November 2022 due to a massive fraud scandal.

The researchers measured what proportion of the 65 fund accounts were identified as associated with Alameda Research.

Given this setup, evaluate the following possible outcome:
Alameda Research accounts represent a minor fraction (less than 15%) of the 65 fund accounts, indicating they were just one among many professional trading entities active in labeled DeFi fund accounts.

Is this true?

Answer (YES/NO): NO